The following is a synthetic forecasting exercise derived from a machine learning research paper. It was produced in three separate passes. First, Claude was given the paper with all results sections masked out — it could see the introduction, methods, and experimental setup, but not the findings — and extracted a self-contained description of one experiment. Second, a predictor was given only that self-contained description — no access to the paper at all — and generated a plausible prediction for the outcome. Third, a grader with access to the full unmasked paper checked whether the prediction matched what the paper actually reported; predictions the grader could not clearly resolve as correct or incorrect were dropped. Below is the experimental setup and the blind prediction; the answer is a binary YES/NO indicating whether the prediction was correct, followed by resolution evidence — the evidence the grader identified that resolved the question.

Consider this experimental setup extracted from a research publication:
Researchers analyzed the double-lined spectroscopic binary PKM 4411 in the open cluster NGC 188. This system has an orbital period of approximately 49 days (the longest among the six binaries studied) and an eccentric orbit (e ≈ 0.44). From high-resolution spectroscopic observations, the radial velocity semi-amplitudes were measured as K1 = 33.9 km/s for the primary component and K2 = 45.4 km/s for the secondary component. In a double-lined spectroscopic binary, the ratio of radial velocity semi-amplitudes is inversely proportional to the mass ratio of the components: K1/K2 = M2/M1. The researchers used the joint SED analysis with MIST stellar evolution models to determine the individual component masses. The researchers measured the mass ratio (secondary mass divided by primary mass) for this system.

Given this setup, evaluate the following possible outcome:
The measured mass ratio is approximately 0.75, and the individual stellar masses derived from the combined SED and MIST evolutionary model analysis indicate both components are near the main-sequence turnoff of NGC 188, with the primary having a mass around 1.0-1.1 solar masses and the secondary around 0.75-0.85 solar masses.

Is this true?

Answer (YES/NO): NO